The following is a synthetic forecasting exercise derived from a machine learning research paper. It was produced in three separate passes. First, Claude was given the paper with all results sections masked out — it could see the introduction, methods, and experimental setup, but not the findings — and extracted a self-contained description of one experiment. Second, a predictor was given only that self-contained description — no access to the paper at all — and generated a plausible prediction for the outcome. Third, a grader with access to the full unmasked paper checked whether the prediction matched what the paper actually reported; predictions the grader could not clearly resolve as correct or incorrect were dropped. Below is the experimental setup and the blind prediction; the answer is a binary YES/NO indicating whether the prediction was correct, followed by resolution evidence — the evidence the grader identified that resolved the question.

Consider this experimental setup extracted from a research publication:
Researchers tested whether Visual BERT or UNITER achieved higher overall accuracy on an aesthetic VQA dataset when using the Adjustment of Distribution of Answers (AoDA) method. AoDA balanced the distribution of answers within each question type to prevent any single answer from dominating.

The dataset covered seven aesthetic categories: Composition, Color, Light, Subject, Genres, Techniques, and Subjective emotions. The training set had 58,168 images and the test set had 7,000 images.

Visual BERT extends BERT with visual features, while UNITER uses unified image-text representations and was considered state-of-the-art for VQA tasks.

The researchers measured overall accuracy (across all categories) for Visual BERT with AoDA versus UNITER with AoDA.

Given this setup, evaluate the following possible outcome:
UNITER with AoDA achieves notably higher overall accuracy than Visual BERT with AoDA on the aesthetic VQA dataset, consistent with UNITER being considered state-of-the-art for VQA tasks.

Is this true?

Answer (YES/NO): NO